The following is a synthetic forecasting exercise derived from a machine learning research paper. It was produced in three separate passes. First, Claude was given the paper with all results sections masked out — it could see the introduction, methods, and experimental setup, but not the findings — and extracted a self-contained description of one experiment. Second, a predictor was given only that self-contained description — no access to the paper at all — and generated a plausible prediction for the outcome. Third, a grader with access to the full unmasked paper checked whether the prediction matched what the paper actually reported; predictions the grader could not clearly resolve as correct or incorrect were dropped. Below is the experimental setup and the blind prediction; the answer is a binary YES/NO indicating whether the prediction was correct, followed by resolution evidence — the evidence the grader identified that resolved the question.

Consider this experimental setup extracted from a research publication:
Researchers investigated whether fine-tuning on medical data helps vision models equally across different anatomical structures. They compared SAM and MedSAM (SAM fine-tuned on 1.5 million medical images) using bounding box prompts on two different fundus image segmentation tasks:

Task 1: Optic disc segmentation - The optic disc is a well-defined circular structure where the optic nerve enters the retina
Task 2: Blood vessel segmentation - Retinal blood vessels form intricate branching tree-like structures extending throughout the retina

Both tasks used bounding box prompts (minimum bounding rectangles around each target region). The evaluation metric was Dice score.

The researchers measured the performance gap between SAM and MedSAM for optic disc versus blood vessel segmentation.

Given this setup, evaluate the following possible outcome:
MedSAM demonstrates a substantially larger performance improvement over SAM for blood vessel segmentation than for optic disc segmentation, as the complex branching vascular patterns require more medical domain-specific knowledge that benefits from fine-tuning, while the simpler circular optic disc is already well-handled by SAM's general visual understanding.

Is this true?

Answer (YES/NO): NO